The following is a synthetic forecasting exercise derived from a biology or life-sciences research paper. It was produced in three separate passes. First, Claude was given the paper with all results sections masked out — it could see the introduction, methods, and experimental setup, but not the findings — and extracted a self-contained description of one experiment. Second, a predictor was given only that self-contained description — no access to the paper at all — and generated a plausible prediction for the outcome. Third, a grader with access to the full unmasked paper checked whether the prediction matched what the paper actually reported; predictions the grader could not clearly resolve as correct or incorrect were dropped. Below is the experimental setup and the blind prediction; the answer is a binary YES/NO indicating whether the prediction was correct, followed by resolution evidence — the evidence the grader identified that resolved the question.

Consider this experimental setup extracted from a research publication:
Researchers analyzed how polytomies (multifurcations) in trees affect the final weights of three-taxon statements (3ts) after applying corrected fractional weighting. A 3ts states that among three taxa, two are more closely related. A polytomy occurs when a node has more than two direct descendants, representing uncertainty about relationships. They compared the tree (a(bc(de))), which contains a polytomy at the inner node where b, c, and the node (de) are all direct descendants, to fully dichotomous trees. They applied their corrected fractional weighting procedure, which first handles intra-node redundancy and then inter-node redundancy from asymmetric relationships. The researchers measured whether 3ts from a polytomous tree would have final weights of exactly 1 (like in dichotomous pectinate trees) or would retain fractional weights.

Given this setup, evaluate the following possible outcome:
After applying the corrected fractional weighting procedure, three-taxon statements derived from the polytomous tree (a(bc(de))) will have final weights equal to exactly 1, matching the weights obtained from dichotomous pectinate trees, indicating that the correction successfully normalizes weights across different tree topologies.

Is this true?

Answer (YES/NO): NO